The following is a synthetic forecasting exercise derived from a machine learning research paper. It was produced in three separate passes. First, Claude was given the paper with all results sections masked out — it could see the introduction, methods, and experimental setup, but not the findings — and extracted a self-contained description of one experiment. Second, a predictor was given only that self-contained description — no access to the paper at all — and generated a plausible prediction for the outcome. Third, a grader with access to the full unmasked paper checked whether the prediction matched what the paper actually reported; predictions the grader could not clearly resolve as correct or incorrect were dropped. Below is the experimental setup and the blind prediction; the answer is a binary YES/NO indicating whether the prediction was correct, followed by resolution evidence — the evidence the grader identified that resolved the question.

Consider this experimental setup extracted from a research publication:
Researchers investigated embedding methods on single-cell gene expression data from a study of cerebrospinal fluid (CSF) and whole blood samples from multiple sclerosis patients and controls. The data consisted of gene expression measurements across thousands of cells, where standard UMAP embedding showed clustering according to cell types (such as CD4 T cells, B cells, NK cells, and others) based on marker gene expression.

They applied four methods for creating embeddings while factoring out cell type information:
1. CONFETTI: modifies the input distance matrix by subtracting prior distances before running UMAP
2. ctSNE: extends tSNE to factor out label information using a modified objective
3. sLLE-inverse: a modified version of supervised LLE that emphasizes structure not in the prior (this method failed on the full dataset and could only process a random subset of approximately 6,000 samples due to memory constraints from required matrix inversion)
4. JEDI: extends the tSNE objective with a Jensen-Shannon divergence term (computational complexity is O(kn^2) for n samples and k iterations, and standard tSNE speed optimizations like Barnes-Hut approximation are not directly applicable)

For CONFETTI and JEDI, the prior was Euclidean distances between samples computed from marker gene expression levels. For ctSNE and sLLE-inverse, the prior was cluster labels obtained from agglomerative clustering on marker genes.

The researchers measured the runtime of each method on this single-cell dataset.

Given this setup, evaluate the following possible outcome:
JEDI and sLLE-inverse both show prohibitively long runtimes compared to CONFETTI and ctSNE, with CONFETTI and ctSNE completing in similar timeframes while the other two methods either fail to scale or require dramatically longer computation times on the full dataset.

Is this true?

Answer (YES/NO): NO